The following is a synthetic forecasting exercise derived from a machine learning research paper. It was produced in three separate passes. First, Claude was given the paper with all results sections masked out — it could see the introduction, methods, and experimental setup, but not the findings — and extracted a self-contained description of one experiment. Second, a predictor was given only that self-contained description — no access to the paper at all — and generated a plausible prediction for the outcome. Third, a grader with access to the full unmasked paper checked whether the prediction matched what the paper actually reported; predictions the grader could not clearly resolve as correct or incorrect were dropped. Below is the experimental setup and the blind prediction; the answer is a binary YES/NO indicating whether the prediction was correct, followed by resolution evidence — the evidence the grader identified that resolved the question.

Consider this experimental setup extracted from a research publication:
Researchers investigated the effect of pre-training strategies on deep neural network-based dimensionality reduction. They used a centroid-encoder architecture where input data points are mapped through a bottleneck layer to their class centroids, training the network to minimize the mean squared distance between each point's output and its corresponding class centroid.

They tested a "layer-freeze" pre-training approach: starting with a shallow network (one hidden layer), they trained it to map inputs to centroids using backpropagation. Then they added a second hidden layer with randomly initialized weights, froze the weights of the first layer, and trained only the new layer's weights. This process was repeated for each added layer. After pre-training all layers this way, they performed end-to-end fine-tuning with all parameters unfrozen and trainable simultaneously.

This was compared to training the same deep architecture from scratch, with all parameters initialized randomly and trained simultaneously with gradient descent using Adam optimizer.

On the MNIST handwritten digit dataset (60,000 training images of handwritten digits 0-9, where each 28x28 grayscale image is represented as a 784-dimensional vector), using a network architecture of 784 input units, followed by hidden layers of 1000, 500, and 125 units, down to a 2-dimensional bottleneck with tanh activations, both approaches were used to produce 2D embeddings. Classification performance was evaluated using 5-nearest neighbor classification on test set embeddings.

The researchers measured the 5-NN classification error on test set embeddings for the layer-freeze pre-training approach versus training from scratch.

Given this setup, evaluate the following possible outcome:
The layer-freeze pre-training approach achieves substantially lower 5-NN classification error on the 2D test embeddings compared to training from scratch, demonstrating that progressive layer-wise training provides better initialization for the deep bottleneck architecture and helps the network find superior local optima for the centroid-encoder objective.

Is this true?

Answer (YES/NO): YES